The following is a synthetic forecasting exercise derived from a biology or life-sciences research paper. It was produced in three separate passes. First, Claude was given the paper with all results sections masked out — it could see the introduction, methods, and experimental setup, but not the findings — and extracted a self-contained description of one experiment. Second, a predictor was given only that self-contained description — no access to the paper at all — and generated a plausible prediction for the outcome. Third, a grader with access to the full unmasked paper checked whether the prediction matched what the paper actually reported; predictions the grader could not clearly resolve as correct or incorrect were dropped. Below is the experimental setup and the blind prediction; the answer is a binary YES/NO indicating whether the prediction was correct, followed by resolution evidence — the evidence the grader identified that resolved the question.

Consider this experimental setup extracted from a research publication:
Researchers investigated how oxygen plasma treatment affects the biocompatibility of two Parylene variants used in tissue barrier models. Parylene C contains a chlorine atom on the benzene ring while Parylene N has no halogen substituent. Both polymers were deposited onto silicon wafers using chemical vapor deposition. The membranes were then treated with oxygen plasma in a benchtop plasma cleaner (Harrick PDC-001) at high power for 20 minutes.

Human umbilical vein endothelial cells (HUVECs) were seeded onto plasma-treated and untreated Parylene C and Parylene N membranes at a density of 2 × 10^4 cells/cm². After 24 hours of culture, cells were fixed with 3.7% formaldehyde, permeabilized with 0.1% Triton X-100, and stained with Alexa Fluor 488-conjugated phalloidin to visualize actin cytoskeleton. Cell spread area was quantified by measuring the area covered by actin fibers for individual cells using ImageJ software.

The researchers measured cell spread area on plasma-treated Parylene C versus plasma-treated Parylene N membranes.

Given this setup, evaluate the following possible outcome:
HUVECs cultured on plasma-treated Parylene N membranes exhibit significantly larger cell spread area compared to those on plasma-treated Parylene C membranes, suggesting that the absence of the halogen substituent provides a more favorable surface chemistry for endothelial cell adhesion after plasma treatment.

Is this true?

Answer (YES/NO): NO